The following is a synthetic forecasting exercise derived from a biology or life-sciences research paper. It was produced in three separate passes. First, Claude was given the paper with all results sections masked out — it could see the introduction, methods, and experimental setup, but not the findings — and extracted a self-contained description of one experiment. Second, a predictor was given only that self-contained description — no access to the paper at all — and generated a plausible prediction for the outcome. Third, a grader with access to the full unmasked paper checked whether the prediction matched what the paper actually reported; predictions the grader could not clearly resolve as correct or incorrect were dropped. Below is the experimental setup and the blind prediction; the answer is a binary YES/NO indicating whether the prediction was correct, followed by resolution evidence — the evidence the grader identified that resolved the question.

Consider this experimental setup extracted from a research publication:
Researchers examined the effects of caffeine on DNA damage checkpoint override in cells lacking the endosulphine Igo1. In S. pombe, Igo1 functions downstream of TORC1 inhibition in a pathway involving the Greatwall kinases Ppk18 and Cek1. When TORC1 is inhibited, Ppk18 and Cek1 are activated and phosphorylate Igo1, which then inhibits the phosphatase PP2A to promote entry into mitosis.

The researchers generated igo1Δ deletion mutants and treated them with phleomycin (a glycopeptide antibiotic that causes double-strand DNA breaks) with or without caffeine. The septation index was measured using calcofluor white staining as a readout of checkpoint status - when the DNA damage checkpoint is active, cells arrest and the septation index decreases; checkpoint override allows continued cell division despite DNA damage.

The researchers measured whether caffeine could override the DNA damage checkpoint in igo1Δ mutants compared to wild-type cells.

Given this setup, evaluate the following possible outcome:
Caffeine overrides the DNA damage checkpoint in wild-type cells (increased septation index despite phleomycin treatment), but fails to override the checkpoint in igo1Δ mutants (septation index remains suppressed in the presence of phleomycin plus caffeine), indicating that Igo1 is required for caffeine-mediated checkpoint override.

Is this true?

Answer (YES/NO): NO